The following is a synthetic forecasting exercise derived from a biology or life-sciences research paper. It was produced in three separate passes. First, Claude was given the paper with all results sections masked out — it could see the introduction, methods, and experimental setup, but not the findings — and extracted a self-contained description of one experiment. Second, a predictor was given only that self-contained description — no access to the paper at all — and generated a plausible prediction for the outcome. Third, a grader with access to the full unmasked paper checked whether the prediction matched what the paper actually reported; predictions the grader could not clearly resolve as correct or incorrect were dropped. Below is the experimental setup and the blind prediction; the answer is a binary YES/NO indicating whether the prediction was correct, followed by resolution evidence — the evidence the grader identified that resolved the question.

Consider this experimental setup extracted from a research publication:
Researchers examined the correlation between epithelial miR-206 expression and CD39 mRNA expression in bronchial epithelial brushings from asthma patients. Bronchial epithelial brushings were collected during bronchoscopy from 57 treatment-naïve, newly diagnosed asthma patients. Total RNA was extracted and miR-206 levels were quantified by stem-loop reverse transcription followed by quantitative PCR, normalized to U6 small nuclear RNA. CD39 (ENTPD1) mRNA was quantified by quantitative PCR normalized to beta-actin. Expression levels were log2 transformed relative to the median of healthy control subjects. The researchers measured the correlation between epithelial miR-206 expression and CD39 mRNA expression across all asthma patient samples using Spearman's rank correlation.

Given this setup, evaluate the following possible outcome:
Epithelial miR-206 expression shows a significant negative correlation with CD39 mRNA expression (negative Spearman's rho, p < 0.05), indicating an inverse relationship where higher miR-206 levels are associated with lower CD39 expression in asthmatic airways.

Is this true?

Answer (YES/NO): YES